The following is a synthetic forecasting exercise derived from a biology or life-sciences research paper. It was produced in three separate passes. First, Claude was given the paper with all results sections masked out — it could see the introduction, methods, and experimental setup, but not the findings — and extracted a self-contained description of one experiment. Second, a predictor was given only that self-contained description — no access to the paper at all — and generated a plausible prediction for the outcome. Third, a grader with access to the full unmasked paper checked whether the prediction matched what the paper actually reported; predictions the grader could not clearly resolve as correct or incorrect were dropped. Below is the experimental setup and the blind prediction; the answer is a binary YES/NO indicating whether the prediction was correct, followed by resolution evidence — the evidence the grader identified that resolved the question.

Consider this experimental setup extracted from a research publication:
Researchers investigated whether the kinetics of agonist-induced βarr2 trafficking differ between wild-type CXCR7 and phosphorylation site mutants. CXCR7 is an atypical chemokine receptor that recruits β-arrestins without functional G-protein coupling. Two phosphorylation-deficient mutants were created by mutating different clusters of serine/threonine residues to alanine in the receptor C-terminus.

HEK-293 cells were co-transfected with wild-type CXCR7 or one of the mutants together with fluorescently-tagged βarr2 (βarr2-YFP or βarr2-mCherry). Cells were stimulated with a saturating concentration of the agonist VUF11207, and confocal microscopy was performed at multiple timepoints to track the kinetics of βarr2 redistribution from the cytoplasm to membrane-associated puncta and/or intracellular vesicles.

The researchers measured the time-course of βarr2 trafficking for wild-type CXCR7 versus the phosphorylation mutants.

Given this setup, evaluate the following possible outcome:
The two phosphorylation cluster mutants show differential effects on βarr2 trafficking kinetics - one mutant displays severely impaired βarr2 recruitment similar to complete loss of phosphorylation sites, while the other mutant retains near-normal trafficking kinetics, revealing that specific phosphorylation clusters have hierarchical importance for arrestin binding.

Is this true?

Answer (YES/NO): YES